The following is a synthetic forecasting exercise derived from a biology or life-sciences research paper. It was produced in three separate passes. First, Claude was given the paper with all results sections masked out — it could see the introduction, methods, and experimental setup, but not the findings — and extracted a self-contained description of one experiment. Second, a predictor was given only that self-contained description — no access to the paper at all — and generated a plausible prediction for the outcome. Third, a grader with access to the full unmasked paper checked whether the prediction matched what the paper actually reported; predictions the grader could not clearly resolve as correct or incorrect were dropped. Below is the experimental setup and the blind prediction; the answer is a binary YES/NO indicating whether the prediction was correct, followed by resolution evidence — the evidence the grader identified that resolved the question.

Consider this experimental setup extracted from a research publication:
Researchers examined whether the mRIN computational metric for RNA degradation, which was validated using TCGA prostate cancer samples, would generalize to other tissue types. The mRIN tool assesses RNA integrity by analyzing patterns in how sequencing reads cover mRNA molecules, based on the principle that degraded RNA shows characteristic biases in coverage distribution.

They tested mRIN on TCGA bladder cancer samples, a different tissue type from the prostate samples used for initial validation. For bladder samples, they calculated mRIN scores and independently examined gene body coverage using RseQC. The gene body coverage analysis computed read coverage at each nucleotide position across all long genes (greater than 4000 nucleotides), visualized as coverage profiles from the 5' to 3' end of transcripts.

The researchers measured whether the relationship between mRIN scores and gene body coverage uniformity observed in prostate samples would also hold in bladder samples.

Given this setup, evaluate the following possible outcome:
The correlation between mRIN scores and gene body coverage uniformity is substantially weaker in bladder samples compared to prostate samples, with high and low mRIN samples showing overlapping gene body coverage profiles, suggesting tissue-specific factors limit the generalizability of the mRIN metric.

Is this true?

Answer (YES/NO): NO